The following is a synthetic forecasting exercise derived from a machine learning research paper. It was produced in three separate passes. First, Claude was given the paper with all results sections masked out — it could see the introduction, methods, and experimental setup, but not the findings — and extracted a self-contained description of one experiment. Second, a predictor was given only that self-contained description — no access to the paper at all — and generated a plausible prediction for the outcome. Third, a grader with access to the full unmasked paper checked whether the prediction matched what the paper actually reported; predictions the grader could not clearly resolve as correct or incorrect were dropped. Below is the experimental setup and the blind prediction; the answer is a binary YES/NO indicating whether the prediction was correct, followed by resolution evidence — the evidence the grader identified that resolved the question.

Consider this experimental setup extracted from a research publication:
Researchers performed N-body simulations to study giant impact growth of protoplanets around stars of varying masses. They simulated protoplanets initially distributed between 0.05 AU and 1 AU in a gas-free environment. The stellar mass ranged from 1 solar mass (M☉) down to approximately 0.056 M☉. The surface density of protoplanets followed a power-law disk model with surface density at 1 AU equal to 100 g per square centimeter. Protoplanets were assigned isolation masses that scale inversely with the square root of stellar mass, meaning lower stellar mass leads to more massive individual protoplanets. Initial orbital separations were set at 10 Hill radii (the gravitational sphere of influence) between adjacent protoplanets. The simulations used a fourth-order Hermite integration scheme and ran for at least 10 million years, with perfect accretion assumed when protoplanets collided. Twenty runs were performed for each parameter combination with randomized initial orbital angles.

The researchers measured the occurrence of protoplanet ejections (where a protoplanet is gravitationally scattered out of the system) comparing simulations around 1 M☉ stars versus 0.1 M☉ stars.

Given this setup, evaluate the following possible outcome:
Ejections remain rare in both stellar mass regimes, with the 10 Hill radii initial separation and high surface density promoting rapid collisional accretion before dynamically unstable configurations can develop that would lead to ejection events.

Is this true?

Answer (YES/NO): NO